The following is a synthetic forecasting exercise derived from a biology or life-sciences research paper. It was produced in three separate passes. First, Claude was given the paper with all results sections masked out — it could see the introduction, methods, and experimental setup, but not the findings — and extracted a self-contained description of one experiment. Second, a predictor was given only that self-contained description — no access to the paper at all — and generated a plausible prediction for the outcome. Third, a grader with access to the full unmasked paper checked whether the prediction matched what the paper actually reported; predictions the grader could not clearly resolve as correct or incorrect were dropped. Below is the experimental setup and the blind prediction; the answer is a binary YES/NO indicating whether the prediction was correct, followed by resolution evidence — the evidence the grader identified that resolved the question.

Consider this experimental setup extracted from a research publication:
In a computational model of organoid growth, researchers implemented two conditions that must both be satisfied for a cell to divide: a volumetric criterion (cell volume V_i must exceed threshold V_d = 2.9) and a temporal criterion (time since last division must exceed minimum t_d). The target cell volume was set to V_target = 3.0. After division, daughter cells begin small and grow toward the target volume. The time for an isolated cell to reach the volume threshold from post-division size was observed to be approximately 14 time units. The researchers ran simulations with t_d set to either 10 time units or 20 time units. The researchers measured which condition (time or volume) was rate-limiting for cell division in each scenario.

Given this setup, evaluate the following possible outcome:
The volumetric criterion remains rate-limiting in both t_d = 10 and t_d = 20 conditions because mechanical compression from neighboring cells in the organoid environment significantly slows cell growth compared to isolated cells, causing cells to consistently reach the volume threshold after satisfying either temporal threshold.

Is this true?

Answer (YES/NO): NO